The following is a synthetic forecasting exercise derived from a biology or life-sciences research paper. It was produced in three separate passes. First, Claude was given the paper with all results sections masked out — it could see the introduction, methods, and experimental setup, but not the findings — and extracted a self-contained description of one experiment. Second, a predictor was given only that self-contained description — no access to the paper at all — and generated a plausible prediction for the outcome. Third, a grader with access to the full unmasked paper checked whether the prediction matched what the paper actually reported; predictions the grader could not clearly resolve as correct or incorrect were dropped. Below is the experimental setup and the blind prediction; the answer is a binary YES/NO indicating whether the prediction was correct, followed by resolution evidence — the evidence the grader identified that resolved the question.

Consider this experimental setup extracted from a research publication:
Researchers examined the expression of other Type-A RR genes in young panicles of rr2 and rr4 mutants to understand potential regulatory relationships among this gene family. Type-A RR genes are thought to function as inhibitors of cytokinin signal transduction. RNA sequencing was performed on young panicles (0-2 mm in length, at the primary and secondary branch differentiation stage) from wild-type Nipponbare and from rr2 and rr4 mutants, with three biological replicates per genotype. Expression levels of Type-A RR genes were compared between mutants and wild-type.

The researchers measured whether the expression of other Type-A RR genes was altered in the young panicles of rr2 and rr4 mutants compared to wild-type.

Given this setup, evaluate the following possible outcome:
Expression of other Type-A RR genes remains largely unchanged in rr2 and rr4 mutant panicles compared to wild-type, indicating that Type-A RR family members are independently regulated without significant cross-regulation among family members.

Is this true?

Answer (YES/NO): NO